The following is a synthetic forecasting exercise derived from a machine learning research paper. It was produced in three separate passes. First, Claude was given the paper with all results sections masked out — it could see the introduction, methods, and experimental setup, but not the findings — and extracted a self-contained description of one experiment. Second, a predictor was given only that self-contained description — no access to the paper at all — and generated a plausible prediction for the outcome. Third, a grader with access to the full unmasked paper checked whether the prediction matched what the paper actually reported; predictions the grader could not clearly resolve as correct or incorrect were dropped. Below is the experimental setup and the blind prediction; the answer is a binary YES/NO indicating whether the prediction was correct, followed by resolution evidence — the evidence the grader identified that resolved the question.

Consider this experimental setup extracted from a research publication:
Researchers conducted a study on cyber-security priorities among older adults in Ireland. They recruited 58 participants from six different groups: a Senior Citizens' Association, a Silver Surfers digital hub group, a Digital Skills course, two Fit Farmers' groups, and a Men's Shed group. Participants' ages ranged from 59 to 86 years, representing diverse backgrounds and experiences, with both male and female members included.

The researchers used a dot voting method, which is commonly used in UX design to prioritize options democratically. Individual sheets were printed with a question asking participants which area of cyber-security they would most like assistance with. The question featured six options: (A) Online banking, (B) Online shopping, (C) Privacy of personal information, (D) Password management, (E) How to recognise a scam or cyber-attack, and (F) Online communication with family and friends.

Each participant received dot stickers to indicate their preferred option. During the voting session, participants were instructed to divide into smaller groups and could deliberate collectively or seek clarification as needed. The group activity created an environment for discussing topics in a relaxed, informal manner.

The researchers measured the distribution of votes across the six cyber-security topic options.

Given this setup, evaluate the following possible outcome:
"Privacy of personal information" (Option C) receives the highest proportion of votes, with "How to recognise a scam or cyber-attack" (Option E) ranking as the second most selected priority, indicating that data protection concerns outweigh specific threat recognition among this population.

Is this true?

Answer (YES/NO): NO